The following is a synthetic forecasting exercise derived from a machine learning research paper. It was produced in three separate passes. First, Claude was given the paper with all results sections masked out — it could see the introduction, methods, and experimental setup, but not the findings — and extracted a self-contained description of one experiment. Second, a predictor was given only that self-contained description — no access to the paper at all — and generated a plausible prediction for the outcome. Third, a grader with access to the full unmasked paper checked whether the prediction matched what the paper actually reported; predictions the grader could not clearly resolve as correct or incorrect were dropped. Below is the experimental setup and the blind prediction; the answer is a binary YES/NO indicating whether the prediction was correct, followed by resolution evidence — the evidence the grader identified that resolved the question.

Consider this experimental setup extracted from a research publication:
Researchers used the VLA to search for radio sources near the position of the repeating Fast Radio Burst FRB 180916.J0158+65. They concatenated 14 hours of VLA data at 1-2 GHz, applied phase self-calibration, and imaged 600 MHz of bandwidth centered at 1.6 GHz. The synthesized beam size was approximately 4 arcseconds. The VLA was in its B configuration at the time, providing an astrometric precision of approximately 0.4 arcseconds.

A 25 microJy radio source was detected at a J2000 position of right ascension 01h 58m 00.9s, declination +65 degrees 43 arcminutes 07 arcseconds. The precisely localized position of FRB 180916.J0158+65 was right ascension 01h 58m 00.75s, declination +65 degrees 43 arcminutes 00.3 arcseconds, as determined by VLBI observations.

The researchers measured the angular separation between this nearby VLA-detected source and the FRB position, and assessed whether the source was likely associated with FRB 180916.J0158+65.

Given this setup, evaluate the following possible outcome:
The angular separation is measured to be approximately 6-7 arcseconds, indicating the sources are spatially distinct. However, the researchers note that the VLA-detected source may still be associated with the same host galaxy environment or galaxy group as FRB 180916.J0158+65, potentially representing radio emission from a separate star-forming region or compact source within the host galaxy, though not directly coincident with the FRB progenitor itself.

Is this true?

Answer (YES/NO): NO